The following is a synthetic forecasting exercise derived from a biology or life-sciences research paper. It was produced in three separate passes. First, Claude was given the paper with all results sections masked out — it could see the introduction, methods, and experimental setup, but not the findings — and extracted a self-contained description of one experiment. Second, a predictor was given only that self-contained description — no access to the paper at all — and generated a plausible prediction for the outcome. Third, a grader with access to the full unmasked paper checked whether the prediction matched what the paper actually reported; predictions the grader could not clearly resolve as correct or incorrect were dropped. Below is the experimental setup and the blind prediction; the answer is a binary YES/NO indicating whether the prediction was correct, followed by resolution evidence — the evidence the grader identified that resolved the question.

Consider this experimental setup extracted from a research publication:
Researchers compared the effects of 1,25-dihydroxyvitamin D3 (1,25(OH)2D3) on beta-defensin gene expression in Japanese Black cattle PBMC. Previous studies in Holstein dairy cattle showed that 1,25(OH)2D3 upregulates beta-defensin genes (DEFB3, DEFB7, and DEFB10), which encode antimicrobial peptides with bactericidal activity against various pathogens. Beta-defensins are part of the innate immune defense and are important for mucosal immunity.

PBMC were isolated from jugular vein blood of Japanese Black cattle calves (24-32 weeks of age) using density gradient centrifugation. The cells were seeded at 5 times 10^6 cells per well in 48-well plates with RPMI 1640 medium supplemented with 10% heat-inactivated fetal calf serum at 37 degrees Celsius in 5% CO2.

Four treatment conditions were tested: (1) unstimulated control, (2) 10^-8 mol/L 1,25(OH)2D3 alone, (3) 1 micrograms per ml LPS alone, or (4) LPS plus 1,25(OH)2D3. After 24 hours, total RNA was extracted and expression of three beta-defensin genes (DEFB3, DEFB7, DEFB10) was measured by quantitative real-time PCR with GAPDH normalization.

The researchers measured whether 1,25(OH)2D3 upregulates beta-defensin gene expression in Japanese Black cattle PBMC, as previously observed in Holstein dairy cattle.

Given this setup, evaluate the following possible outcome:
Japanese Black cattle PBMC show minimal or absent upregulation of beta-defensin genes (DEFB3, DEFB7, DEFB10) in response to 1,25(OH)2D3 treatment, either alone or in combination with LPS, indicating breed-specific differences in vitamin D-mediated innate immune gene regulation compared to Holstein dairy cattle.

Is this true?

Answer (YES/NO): NO